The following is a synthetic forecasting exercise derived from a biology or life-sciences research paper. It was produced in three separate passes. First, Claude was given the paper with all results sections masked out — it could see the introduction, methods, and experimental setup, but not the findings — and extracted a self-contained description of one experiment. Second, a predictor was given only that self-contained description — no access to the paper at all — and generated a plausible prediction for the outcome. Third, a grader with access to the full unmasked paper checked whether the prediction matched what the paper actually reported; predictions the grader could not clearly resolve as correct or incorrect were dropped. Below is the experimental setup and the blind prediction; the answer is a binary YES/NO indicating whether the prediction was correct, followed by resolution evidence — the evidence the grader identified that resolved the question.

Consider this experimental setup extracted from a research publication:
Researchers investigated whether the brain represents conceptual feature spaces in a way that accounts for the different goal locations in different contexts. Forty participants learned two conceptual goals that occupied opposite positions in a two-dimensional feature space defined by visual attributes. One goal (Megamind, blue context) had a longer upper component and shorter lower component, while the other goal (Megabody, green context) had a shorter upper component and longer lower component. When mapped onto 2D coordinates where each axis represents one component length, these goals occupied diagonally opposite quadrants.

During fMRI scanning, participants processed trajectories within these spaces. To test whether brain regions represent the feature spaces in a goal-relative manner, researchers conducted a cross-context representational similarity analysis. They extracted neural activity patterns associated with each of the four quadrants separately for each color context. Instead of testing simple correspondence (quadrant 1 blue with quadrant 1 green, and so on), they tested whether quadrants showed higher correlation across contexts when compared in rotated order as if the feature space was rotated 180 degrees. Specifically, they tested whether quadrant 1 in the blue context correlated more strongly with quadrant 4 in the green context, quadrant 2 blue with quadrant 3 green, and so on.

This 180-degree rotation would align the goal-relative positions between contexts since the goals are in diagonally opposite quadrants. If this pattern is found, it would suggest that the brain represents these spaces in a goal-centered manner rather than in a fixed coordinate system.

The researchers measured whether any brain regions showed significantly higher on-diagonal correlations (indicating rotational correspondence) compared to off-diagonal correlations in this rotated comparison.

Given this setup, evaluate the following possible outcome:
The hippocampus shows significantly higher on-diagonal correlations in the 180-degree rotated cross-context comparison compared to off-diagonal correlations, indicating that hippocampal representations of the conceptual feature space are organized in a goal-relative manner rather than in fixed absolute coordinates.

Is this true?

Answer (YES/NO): NO